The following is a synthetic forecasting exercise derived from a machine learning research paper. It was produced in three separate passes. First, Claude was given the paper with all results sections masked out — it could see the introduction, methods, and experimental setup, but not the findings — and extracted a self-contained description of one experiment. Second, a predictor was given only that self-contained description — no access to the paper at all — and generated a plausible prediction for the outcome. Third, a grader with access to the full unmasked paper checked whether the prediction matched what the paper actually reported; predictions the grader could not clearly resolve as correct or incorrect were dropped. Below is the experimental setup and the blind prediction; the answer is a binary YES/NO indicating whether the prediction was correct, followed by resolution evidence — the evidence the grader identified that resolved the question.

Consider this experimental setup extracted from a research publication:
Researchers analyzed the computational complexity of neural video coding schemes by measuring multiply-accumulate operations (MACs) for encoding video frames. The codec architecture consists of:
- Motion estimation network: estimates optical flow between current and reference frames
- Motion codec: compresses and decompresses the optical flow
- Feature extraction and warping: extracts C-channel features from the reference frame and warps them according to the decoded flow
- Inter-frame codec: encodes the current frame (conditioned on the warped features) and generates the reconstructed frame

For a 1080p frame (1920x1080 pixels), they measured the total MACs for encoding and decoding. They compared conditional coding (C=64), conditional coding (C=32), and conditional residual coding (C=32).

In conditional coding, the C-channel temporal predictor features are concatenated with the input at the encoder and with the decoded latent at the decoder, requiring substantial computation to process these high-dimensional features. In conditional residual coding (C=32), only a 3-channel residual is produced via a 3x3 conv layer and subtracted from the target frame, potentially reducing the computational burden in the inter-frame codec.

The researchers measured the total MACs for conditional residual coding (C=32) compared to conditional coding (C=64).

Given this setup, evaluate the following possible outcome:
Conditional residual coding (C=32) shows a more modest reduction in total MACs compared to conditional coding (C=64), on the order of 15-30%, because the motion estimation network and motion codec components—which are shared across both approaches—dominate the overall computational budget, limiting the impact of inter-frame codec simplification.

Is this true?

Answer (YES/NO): YES